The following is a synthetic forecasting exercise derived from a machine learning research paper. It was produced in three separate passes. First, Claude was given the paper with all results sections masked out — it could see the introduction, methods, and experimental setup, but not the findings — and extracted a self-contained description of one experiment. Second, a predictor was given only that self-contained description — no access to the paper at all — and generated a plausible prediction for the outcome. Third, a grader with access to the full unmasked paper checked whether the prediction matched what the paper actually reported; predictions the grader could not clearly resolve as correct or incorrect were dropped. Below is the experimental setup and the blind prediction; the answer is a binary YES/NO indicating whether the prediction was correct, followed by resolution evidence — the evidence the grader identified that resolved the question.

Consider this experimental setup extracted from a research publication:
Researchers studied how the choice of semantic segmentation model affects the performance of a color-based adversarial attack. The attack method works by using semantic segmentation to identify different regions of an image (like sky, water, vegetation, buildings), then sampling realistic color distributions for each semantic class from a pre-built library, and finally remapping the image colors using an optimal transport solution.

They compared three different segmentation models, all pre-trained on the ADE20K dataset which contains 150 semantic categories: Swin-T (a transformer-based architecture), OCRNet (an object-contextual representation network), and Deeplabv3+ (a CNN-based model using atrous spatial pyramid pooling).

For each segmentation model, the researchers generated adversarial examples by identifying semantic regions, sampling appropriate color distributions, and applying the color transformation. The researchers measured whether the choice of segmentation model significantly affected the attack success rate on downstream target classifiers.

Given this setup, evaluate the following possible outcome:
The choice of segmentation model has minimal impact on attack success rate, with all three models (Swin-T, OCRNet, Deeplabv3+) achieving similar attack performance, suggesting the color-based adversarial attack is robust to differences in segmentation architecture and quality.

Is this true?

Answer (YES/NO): NO